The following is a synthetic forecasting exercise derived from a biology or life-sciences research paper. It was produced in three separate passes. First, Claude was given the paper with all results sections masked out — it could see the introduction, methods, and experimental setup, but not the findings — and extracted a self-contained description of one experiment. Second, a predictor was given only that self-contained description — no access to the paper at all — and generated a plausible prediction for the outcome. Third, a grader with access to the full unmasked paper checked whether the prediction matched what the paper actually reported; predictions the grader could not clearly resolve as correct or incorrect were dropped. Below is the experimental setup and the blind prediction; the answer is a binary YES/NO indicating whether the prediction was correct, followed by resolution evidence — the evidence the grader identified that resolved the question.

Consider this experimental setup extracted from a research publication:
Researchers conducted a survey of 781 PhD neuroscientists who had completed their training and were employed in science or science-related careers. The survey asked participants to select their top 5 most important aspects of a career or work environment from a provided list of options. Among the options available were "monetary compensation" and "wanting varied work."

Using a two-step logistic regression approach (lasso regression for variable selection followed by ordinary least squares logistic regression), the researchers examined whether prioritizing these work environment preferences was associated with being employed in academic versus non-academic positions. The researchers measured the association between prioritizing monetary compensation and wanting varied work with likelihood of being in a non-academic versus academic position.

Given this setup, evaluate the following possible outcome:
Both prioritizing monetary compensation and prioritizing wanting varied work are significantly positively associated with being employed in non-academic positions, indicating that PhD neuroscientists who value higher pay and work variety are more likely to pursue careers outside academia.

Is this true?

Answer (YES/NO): YES